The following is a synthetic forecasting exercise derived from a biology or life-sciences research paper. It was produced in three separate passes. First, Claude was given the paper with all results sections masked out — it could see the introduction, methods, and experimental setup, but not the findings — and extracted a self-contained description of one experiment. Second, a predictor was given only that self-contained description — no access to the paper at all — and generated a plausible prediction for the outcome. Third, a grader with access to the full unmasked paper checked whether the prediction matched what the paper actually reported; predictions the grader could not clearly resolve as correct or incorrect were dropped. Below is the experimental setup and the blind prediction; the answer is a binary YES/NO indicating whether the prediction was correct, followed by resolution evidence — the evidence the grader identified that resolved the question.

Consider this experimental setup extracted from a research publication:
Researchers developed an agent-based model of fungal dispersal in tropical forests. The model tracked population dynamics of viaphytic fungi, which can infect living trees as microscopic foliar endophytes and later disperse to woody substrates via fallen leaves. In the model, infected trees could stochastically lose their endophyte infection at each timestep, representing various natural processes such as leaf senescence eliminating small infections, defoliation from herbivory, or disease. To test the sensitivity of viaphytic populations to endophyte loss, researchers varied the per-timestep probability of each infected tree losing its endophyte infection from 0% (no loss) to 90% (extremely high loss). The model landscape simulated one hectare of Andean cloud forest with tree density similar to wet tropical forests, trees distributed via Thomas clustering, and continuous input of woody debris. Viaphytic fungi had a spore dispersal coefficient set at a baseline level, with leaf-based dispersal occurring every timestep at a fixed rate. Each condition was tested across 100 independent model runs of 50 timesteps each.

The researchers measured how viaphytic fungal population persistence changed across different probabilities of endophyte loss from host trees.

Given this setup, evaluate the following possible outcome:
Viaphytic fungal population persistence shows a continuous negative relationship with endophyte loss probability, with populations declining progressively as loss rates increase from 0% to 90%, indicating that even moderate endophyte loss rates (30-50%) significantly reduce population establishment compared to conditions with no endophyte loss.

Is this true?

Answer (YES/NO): NO